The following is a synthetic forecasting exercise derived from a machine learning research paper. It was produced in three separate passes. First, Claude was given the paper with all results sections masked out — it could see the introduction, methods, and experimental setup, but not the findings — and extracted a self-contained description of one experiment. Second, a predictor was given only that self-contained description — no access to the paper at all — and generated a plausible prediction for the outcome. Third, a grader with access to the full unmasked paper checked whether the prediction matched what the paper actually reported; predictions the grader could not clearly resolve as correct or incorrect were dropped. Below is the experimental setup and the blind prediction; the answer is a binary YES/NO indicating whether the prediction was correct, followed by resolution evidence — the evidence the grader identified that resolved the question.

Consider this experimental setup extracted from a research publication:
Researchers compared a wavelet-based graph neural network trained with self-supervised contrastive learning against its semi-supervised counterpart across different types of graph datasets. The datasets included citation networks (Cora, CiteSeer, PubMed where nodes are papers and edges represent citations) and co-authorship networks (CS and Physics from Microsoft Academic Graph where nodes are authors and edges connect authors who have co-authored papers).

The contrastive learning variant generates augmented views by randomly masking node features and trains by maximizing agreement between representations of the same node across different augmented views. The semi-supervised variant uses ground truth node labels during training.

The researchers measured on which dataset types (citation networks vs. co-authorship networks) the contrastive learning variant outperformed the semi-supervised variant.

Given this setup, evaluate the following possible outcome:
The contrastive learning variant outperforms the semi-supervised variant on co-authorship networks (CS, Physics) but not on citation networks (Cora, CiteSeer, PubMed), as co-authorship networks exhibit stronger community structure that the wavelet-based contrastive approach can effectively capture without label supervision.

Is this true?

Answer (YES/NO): YES